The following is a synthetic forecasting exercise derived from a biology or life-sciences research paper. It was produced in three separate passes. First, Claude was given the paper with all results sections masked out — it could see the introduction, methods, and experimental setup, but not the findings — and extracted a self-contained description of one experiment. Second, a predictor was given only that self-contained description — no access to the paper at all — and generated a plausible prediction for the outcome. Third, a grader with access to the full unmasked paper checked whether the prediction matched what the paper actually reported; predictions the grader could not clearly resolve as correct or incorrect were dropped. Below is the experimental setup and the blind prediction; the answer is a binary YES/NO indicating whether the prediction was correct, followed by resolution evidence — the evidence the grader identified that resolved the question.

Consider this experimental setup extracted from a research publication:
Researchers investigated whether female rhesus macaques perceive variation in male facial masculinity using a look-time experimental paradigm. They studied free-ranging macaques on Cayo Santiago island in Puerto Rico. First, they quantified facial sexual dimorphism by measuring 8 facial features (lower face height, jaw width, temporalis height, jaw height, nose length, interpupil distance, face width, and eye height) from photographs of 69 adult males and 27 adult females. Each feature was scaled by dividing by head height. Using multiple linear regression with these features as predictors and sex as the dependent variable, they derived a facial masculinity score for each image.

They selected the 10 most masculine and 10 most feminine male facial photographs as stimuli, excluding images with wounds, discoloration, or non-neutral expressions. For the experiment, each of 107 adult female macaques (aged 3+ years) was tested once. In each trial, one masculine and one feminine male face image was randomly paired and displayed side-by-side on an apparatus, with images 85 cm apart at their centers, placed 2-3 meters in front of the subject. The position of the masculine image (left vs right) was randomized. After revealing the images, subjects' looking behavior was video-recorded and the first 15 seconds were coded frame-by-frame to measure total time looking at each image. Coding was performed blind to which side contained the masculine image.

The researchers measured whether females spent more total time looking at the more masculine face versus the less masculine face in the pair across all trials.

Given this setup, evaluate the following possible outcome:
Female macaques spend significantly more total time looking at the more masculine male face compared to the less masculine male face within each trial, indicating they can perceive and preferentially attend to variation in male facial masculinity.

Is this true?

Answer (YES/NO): NO